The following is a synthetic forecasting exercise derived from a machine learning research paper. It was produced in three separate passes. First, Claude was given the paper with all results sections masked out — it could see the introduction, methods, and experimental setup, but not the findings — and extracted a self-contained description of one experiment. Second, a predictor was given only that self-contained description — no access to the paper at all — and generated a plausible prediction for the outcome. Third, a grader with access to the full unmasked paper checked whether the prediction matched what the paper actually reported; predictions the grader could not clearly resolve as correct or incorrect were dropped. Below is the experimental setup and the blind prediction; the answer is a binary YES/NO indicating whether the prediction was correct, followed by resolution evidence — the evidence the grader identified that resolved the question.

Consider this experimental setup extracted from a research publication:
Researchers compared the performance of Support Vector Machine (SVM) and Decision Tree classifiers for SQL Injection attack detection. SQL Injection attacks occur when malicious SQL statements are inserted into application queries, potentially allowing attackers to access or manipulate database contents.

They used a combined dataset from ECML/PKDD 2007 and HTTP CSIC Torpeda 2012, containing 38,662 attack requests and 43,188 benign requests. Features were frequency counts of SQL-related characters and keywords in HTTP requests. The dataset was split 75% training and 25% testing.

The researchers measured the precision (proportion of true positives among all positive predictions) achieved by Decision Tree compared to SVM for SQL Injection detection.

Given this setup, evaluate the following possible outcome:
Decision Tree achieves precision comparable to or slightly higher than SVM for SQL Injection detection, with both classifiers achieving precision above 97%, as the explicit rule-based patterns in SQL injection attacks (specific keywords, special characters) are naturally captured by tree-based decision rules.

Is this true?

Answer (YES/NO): YES